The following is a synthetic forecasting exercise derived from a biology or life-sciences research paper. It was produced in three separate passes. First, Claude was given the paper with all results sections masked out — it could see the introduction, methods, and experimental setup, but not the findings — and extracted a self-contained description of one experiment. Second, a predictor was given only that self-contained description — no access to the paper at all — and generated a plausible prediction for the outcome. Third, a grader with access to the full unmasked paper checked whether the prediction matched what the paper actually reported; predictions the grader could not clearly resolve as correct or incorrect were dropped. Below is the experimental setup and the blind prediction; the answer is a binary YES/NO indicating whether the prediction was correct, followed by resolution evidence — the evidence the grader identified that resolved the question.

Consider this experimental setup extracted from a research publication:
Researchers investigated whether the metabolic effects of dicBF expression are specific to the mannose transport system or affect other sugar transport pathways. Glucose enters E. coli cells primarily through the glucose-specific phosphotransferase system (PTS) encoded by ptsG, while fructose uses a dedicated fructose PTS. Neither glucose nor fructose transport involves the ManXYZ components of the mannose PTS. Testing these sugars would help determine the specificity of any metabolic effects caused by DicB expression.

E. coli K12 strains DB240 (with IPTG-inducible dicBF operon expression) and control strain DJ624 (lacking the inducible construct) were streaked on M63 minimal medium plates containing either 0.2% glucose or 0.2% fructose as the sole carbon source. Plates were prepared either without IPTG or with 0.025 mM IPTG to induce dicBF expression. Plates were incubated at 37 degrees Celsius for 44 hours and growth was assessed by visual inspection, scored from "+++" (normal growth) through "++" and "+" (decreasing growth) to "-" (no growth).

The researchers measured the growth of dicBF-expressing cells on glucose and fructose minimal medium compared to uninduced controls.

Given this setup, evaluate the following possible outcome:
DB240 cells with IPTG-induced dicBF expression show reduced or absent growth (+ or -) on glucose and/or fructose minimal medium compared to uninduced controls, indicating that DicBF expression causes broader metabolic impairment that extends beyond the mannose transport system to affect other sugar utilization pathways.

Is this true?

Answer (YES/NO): NO